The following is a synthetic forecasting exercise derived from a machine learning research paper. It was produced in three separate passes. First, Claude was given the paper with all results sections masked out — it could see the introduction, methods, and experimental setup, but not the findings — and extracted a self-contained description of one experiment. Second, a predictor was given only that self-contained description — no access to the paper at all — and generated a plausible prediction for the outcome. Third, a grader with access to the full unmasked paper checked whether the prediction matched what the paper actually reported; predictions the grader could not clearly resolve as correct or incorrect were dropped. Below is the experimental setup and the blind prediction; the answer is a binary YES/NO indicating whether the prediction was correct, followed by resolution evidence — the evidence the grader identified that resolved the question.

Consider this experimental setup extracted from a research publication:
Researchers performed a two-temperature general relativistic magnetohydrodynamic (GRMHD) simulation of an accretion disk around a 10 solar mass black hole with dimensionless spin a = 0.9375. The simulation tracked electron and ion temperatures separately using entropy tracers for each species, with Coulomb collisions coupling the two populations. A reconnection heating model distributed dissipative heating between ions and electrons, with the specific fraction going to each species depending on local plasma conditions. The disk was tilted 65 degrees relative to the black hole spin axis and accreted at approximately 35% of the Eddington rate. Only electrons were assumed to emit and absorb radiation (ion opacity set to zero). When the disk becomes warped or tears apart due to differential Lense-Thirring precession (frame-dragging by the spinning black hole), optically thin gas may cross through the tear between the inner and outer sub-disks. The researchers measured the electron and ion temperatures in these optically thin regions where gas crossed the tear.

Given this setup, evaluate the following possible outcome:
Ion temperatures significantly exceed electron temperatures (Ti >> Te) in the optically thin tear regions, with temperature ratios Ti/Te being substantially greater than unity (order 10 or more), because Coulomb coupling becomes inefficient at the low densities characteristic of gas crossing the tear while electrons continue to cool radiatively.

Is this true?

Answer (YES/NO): YES